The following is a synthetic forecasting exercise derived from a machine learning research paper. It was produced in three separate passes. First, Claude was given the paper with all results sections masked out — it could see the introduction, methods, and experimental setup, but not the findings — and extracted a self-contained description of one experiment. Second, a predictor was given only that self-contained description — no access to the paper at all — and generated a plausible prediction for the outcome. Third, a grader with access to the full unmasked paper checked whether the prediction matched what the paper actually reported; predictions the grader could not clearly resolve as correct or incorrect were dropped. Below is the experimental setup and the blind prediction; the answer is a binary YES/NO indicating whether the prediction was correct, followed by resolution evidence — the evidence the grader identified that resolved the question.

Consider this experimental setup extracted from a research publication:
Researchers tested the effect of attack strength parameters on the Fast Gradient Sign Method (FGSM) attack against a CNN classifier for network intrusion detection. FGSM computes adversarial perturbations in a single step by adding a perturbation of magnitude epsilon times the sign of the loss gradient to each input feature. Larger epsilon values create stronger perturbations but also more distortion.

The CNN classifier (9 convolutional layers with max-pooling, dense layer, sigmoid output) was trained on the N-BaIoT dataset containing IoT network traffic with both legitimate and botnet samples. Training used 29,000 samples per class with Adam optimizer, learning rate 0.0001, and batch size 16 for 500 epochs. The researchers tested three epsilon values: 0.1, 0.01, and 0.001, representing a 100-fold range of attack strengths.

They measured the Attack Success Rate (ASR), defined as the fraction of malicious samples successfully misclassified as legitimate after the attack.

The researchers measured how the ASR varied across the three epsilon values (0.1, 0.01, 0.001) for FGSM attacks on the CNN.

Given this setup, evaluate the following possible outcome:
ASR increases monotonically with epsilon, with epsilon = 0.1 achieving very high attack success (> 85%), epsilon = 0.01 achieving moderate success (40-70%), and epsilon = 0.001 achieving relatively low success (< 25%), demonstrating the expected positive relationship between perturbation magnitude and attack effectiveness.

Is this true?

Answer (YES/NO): NO